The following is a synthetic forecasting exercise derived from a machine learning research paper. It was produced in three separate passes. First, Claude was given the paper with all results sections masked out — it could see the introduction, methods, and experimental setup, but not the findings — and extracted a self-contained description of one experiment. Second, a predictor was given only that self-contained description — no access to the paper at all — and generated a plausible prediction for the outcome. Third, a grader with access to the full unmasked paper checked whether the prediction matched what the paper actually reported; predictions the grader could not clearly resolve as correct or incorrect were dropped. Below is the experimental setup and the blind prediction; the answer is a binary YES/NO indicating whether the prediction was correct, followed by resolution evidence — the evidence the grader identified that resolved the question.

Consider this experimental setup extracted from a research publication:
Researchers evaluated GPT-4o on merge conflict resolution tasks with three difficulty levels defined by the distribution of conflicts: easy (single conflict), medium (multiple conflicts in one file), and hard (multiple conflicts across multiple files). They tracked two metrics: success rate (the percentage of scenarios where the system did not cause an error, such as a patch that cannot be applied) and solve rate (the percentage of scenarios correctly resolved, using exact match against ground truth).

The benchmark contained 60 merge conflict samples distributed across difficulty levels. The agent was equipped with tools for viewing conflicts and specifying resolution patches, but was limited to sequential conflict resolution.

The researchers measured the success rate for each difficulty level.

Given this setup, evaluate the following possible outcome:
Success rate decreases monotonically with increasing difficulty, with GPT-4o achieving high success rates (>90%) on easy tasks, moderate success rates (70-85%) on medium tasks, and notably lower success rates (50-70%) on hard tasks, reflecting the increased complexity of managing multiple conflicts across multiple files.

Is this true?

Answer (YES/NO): NO